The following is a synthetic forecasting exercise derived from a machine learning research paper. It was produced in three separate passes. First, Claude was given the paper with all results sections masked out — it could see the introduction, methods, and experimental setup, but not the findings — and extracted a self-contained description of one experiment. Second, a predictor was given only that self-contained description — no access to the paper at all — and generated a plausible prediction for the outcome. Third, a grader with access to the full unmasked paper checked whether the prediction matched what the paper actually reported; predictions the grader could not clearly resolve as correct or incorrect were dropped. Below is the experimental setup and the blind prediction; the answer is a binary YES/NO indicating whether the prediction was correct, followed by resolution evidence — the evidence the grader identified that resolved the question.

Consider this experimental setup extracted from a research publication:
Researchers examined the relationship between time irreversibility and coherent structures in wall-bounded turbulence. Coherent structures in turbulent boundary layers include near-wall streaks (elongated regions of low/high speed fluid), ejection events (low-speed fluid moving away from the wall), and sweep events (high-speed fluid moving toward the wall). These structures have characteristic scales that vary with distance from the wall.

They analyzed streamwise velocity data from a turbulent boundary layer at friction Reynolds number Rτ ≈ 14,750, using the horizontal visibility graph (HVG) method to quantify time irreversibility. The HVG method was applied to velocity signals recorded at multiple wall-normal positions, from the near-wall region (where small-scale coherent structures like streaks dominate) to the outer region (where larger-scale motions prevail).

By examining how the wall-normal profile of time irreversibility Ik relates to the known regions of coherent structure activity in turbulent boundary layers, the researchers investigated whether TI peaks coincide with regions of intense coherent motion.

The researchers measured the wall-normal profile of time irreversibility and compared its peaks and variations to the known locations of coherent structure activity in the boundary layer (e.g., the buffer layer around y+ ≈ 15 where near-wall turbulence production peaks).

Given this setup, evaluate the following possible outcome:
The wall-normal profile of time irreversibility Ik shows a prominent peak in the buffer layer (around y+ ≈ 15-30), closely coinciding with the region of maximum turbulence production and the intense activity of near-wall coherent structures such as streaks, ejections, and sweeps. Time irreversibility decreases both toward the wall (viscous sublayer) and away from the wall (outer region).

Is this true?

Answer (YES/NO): YES